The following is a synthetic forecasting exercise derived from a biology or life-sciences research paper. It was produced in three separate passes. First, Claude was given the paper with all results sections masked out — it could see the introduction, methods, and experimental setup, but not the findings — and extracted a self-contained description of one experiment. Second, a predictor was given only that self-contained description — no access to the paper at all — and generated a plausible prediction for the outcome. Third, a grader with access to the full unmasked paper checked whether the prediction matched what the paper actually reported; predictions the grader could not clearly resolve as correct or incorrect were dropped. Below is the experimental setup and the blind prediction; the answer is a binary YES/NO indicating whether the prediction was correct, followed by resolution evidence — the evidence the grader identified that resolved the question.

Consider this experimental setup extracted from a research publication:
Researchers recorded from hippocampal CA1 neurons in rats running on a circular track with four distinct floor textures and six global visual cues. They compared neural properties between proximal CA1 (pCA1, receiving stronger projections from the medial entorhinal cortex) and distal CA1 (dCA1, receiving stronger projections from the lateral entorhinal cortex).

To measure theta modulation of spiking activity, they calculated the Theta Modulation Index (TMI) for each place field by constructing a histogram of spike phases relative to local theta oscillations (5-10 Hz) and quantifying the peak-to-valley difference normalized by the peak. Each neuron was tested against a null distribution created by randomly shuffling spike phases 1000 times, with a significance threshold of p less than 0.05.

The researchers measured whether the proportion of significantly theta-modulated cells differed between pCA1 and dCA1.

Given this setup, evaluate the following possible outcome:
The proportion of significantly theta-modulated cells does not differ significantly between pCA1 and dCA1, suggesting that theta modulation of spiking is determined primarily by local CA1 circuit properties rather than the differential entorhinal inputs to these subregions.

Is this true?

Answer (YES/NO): YES